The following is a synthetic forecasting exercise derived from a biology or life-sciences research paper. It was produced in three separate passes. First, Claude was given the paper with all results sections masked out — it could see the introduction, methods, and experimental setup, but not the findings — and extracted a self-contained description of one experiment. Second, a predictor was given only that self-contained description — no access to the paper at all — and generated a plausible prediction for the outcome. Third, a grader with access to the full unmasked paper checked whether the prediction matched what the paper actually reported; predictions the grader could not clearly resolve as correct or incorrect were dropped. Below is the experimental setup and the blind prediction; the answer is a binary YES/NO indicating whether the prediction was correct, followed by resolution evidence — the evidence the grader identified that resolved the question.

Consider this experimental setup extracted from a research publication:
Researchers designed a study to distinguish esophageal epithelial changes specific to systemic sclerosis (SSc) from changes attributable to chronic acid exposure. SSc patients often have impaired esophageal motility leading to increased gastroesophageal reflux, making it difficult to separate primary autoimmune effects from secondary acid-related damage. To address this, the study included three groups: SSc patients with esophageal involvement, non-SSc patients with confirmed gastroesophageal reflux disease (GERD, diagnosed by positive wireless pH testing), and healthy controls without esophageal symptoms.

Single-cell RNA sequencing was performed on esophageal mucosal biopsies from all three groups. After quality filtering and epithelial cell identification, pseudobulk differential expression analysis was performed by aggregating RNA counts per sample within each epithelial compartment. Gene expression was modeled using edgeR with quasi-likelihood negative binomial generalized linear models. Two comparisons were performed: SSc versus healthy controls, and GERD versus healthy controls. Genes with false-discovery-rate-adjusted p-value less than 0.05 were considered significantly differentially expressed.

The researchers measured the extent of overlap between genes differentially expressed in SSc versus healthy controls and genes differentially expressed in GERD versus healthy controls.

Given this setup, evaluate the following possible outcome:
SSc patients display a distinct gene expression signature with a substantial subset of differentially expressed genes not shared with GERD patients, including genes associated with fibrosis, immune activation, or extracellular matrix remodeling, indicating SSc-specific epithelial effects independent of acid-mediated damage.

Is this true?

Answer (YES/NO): YES